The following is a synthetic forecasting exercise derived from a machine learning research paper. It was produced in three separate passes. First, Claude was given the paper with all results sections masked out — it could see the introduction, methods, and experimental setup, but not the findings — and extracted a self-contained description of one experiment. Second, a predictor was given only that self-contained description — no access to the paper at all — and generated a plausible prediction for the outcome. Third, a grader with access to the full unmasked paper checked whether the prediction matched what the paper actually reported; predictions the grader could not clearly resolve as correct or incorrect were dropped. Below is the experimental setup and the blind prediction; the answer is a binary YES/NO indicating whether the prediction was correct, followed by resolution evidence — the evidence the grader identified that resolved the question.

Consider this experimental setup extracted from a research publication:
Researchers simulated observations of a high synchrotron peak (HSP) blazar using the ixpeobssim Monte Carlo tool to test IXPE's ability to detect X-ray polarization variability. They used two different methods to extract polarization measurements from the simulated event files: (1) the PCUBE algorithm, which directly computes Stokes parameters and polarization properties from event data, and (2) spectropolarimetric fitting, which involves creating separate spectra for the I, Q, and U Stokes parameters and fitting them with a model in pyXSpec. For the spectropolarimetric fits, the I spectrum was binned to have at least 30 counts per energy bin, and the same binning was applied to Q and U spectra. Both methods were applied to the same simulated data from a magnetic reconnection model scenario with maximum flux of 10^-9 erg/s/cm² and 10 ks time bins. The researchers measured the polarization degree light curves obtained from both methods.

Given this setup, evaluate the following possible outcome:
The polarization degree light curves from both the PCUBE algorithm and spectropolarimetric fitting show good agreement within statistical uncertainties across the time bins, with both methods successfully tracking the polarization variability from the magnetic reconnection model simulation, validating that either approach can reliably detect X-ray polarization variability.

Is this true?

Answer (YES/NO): YES